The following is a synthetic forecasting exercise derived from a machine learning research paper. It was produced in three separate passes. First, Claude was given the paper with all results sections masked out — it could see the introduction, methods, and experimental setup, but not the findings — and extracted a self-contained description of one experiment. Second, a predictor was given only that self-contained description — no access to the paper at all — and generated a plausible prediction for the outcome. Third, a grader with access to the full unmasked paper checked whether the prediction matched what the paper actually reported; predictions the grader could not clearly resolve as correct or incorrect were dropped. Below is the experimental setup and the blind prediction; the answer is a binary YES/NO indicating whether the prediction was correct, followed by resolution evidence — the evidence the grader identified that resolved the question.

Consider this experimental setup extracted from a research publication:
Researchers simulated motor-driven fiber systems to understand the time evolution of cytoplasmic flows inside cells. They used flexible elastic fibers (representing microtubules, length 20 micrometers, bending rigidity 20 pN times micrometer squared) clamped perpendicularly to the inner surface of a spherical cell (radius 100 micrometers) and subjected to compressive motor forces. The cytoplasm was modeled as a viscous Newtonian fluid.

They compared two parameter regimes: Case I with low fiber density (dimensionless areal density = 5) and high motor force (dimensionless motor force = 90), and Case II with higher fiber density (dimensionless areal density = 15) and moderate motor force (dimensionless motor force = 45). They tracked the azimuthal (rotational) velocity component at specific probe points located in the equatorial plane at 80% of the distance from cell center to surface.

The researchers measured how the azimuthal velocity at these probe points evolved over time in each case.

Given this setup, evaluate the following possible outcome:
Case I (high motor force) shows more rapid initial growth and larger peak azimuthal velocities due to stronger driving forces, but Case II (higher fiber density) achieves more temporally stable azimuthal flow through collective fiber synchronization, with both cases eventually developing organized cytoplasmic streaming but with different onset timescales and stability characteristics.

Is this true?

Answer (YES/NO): NO